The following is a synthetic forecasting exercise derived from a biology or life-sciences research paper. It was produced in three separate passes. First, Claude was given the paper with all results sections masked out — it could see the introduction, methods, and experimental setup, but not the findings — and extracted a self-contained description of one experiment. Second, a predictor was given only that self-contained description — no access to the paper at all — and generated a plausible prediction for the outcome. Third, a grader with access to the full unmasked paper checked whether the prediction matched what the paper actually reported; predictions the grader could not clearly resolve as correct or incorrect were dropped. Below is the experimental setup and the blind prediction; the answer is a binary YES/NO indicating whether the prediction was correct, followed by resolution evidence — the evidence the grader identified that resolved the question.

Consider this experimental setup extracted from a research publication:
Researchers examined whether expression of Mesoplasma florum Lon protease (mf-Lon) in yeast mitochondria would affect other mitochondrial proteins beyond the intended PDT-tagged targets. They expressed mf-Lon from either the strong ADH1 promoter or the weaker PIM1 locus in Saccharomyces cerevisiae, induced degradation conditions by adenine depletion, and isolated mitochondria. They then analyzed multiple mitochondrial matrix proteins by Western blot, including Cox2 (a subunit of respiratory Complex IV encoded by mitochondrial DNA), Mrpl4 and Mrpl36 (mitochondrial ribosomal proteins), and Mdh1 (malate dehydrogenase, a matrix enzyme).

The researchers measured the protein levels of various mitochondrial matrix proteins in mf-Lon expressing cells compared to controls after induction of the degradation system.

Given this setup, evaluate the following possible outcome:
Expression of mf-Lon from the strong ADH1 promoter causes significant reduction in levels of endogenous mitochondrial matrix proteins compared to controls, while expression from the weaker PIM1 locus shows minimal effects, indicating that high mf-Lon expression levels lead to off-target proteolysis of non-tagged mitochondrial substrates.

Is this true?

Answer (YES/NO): NO